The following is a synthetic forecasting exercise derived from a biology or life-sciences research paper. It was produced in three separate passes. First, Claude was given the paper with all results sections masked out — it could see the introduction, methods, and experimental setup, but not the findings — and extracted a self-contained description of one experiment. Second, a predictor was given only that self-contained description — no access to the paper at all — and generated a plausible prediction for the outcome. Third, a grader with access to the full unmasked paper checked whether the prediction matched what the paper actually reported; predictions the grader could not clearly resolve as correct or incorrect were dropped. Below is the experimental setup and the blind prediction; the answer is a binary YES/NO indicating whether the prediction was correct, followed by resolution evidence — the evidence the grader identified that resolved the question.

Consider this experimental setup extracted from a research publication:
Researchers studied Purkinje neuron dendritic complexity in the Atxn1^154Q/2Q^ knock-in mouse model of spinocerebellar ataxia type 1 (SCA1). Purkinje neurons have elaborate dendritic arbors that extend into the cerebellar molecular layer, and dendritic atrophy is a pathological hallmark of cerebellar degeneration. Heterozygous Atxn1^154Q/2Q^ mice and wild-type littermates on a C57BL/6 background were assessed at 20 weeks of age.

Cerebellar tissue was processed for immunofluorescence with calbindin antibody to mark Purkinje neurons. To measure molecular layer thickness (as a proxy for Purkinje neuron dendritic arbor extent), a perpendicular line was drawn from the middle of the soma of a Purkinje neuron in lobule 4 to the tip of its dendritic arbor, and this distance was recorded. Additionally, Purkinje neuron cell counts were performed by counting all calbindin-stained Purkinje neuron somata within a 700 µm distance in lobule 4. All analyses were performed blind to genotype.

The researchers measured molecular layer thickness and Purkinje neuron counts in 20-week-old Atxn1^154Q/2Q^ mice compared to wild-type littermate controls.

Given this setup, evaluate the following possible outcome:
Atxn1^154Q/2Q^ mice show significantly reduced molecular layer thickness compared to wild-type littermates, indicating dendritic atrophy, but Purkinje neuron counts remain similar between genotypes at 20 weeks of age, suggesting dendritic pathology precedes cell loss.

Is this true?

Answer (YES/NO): NO